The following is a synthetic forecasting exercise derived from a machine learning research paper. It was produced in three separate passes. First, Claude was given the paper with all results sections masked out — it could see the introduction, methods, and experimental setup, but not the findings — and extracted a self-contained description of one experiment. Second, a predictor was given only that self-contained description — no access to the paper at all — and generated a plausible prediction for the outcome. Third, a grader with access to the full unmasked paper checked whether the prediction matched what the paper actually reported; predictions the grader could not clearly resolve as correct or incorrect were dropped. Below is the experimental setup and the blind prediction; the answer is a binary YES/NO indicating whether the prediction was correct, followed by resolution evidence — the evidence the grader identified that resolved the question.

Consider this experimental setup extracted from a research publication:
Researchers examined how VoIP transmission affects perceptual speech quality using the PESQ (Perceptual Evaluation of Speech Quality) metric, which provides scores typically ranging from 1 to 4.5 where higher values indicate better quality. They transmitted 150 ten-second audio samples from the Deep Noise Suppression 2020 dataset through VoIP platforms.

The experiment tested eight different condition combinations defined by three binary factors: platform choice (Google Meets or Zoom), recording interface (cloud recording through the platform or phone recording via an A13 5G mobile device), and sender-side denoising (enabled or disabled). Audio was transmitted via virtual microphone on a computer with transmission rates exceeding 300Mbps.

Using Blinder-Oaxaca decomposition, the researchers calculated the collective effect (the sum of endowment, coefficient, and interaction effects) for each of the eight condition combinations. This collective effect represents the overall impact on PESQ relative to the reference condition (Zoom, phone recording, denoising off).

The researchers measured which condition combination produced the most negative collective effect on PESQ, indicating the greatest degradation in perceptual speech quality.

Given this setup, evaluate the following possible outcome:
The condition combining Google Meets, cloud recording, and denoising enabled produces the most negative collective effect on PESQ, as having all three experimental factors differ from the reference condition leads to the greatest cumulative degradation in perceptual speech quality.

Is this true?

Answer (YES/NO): YES